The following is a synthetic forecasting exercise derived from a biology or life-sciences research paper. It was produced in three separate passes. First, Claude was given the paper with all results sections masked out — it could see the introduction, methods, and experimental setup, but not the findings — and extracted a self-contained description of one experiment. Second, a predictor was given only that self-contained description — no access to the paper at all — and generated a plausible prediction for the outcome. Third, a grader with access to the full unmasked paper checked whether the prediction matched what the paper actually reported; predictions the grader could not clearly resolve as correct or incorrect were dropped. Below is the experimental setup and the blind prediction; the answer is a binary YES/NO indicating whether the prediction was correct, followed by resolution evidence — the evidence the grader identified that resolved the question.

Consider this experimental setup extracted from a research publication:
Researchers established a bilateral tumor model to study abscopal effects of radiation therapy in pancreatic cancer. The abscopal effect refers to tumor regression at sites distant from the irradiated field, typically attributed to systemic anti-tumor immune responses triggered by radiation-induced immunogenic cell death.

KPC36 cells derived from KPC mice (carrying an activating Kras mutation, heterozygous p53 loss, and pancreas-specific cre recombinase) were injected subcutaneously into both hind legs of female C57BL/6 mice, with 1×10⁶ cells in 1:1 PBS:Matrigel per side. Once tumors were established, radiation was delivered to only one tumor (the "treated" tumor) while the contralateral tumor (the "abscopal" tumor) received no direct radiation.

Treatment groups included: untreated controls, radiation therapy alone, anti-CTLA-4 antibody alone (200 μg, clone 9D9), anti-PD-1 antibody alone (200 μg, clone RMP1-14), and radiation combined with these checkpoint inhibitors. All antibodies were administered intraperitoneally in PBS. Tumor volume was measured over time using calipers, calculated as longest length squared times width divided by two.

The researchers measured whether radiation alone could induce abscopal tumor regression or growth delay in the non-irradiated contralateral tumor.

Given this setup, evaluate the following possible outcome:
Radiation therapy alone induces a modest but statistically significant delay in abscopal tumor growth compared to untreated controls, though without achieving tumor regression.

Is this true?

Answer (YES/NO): NO